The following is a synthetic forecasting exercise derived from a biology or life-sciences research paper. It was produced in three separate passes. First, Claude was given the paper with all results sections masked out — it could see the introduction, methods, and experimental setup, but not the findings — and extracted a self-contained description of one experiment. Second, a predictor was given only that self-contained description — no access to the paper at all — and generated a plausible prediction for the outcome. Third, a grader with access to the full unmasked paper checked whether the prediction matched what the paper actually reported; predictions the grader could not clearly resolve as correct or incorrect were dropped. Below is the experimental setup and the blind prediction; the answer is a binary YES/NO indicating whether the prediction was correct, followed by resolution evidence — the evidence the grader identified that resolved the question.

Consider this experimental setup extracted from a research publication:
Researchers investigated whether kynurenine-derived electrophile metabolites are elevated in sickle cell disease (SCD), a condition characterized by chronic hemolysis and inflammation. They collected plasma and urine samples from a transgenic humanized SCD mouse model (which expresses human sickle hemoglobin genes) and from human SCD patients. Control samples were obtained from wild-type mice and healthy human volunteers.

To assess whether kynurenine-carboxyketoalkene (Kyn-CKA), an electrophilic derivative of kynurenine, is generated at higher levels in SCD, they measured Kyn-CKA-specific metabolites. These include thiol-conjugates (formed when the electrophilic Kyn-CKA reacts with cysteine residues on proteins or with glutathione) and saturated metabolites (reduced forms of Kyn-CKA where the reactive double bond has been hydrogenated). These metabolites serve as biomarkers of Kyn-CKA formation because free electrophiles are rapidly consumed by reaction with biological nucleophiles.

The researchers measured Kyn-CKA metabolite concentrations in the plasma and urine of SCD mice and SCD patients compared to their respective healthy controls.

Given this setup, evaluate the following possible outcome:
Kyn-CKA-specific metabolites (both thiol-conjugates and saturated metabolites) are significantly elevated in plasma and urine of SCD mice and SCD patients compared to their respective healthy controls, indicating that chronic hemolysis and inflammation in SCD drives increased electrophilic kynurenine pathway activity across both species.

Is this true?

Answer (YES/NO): NO